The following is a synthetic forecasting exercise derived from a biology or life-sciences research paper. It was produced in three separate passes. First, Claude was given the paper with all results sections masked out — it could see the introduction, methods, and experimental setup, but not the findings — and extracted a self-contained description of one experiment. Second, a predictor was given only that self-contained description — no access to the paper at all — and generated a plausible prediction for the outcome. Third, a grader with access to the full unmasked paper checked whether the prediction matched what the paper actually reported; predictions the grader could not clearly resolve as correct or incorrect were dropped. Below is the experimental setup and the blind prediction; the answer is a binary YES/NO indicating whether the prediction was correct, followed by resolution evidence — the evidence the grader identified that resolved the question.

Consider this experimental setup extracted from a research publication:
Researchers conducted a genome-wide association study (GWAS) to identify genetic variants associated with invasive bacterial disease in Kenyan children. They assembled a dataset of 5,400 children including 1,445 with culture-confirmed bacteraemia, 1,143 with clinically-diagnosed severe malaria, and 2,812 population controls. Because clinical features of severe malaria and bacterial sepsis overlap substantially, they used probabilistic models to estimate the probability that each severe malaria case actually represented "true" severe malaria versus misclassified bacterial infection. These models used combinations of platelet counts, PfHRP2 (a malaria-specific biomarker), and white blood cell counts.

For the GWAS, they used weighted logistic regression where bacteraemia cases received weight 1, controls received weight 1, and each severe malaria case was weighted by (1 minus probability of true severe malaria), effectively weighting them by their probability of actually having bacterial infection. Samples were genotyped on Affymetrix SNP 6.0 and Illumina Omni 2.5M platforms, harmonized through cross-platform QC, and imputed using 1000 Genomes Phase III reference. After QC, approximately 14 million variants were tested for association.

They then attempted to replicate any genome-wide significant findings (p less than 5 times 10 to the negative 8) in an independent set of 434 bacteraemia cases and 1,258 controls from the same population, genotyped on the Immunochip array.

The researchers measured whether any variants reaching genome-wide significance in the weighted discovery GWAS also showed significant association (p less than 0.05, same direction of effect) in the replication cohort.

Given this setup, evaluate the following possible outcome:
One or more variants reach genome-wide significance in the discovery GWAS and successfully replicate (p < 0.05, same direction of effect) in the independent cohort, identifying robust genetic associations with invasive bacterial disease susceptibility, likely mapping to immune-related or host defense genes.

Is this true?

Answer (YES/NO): YES